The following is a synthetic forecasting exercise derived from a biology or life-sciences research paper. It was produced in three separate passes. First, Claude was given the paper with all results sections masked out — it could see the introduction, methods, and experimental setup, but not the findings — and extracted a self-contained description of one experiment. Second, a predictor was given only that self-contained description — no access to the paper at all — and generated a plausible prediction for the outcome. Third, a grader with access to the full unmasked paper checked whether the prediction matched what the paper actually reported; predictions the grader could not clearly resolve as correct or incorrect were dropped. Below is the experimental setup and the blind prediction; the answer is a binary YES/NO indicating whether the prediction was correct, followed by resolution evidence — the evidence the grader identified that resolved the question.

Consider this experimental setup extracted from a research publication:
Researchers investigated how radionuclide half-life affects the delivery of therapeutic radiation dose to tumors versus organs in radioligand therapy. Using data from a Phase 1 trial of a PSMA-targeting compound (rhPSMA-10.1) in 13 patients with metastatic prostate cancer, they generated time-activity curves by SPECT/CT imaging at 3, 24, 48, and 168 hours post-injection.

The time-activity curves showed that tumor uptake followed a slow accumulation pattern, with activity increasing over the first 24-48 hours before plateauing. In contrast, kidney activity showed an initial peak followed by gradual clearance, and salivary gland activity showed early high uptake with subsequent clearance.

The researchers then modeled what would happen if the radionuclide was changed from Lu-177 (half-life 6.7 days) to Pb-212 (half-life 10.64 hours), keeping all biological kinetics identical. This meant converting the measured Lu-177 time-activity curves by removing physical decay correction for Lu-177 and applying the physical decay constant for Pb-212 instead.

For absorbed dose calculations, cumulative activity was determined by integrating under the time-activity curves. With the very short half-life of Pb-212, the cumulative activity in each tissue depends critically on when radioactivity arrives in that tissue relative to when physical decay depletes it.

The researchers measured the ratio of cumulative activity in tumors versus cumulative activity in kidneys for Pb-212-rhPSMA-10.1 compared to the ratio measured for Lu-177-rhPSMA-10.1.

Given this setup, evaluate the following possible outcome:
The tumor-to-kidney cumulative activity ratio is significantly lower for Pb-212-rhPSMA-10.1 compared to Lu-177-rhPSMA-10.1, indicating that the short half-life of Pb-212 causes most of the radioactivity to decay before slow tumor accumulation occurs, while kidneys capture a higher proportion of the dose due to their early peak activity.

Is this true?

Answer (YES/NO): YES